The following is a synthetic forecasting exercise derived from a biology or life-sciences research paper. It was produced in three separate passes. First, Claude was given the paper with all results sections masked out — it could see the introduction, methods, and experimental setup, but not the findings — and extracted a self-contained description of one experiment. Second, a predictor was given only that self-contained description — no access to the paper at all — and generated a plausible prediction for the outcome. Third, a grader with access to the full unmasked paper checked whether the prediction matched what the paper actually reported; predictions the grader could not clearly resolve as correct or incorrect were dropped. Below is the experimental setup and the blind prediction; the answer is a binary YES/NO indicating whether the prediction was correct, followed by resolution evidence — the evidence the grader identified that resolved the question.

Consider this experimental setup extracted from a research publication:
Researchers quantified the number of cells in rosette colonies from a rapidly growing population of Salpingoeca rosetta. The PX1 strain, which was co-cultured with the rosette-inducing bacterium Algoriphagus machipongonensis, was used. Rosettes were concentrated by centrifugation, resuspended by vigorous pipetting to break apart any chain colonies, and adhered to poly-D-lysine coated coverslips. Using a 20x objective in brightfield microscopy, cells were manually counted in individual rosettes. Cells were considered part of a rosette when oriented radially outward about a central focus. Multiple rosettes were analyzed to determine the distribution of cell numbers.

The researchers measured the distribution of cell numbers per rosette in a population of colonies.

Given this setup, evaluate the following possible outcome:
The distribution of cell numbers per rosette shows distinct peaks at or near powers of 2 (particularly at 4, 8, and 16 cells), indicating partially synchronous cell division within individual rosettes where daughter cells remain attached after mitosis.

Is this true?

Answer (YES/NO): NO